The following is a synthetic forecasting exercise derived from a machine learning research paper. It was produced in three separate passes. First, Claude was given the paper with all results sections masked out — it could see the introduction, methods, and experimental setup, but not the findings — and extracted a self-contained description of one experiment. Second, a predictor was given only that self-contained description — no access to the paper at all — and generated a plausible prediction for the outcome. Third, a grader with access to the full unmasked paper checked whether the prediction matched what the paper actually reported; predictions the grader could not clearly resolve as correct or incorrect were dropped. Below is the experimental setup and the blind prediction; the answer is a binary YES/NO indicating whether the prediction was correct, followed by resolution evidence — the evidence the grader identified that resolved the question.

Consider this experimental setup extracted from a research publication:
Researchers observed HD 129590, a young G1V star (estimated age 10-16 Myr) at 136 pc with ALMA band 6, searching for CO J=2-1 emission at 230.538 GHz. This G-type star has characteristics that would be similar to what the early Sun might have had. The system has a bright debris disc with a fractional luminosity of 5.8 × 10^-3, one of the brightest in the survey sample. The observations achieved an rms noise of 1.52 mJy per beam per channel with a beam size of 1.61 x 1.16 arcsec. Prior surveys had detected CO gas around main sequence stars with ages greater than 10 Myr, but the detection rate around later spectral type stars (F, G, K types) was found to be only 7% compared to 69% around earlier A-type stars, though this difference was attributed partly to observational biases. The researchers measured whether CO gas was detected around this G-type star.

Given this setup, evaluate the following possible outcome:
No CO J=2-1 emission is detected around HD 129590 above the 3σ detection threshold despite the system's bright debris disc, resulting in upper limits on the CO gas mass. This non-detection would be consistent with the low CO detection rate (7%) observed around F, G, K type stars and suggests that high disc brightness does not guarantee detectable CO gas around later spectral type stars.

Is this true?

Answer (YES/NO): NO